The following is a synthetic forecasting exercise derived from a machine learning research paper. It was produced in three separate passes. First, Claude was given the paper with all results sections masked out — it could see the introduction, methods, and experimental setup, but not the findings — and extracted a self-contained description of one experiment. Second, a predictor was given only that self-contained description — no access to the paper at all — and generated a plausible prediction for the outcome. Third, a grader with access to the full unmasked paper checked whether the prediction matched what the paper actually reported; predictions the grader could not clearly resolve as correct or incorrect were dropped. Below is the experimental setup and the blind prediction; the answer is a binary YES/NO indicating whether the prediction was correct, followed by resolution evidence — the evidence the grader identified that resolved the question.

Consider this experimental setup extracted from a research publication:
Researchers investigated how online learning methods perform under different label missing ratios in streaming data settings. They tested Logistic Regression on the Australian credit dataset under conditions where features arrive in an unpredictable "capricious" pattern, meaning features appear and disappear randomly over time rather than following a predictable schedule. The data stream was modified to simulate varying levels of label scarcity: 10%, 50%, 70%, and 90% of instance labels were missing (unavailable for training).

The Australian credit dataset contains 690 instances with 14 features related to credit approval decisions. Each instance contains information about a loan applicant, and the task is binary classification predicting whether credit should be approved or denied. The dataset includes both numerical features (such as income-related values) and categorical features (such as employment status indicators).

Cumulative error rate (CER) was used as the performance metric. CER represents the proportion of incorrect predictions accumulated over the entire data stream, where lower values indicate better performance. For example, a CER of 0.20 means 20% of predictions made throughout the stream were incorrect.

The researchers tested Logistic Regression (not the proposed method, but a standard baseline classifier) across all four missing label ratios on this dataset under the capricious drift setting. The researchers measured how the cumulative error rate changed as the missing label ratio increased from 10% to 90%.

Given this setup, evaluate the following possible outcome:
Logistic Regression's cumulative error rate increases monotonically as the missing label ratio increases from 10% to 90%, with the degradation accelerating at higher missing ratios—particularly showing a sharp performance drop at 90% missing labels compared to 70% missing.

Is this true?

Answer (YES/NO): NO